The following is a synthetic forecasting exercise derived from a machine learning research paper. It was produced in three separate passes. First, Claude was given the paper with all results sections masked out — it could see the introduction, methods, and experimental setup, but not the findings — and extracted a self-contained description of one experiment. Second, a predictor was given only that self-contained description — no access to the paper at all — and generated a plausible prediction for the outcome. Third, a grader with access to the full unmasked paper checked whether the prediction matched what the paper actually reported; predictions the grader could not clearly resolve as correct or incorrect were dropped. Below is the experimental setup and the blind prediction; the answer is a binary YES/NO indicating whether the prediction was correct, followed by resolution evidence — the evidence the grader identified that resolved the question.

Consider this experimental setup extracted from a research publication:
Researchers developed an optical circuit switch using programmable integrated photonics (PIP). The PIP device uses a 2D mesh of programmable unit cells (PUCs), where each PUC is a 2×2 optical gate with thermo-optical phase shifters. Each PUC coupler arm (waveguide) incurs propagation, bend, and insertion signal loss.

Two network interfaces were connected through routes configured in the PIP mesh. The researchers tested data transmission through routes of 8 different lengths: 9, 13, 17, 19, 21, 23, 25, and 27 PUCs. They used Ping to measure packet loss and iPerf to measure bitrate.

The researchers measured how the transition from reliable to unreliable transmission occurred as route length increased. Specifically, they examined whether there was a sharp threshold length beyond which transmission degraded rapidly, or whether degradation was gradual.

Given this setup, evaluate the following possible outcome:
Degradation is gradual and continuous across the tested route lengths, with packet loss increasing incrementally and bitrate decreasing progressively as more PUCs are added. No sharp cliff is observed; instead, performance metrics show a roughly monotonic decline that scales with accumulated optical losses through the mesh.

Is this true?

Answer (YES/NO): NO